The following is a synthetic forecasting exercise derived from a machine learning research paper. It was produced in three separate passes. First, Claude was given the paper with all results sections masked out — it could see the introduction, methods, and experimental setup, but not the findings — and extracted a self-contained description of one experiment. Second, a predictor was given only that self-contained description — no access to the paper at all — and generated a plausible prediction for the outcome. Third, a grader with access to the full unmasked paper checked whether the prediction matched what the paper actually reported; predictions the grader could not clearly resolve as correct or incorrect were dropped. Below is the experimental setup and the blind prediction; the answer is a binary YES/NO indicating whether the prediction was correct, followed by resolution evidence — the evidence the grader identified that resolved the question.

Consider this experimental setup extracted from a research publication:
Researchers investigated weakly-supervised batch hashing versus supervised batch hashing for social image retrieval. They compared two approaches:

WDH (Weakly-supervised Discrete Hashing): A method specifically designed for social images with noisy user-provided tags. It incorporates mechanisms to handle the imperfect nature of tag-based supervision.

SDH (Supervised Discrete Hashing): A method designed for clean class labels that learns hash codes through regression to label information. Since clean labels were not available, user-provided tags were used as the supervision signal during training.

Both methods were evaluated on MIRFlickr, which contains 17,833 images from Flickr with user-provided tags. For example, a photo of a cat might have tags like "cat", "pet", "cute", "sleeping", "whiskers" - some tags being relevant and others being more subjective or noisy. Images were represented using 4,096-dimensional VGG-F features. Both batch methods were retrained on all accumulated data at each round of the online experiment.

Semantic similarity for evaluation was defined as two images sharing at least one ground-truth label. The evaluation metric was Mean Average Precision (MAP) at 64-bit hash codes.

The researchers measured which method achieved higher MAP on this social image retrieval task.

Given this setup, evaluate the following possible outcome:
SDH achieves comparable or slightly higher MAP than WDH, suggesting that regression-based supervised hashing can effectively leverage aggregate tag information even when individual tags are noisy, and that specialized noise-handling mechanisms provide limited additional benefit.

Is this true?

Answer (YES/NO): NO